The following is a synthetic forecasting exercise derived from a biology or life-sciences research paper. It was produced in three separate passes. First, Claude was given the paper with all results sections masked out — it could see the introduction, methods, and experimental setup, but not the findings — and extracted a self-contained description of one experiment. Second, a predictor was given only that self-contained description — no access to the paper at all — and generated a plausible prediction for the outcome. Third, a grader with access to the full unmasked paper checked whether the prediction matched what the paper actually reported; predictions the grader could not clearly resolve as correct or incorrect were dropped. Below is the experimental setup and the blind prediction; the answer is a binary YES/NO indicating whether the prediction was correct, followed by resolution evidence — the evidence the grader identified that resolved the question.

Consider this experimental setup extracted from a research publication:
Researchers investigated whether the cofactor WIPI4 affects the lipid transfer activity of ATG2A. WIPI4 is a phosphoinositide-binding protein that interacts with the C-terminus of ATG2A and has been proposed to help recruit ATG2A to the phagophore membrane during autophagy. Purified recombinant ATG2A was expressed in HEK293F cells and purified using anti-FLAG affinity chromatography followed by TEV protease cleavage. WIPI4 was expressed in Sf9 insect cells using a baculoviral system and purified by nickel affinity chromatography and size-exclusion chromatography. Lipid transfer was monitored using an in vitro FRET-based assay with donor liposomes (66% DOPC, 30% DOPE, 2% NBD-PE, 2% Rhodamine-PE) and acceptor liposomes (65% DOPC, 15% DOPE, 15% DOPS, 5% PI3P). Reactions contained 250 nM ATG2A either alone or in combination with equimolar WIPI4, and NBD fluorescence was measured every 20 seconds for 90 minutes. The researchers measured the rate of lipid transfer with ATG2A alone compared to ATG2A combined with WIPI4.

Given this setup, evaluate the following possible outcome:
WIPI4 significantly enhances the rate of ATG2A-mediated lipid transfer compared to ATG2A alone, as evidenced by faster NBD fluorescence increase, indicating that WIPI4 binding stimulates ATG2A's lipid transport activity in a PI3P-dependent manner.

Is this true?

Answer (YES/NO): NO